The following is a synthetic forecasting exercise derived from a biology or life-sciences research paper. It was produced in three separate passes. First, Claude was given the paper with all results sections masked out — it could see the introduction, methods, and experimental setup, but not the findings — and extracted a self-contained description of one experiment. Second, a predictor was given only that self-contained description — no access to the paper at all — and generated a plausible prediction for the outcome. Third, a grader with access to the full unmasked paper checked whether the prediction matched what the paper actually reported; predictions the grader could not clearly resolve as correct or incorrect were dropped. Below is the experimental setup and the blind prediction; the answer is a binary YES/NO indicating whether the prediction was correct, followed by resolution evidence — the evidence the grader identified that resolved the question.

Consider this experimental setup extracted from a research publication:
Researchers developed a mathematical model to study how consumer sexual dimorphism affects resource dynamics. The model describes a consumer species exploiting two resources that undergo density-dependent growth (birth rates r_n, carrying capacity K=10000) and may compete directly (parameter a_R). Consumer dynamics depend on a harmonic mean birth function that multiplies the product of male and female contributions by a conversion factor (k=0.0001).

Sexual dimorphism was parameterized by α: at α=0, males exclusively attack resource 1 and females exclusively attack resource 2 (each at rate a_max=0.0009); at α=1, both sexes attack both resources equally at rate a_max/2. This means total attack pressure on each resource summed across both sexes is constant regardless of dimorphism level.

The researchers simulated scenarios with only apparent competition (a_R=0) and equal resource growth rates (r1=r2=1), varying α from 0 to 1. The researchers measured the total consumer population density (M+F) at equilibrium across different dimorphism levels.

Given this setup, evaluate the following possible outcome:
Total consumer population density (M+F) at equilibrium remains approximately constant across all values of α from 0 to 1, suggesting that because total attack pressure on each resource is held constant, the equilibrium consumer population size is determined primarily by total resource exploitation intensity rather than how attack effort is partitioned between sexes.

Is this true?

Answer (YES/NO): NO